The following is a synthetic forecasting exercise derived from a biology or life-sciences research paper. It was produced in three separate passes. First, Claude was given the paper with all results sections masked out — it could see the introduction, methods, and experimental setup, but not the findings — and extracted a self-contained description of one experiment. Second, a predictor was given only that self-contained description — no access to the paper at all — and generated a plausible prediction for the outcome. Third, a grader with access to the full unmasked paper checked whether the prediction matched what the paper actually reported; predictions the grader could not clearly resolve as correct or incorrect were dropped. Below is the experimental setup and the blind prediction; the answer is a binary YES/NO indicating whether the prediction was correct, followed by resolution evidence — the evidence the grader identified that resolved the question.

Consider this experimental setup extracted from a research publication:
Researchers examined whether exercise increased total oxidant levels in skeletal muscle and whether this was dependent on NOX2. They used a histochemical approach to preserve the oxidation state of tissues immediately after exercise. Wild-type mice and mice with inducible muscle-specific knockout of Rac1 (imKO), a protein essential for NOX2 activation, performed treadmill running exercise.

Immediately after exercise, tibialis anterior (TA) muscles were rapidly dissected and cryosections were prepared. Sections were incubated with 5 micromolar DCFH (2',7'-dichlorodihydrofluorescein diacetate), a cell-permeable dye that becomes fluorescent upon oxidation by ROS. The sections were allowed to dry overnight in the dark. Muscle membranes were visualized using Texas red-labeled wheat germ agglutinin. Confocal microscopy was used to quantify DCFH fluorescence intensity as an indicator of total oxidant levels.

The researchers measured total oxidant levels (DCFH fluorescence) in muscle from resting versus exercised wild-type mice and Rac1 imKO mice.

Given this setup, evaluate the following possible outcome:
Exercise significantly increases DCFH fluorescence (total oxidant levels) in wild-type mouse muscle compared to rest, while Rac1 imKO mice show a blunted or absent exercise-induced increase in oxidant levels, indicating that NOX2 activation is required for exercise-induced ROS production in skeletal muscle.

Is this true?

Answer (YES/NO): YES